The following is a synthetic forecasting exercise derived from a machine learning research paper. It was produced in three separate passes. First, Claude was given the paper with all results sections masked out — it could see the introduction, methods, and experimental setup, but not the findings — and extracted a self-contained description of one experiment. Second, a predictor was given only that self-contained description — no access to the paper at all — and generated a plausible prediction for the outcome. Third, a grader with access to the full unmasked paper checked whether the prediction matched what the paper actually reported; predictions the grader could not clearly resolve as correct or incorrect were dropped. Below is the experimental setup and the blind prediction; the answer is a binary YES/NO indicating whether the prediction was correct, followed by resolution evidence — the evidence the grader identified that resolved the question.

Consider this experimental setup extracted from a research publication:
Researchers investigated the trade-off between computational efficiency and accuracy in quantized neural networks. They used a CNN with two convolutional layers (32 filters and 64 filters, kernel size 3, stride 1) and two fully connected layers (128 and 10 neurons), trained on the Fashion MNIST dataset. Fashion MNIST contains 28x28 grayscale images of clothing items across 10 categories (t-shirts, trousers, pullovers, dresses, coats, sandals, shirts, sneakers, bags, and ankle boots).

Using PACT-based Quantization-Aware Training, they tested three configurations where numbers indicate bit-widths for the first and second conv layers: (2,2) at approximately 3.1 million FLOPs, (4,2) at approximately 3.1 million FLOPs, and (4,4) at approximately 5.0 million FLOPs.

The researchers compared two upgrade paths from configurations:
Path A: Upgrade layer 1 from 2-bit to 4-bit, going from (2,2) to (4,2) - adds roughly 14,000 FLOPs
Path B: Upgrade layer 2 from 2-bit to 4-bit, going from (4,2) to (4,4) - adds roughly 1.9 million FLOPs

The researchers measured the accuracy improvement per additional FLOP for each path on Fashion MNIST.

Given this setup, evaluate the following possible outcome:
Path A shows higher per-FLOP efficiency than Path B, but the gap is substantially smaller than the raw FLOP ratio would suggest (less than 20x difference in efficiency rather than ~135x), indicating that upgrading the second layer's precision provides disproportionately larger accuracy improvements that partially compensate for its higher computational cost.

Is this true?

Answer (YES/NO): NO